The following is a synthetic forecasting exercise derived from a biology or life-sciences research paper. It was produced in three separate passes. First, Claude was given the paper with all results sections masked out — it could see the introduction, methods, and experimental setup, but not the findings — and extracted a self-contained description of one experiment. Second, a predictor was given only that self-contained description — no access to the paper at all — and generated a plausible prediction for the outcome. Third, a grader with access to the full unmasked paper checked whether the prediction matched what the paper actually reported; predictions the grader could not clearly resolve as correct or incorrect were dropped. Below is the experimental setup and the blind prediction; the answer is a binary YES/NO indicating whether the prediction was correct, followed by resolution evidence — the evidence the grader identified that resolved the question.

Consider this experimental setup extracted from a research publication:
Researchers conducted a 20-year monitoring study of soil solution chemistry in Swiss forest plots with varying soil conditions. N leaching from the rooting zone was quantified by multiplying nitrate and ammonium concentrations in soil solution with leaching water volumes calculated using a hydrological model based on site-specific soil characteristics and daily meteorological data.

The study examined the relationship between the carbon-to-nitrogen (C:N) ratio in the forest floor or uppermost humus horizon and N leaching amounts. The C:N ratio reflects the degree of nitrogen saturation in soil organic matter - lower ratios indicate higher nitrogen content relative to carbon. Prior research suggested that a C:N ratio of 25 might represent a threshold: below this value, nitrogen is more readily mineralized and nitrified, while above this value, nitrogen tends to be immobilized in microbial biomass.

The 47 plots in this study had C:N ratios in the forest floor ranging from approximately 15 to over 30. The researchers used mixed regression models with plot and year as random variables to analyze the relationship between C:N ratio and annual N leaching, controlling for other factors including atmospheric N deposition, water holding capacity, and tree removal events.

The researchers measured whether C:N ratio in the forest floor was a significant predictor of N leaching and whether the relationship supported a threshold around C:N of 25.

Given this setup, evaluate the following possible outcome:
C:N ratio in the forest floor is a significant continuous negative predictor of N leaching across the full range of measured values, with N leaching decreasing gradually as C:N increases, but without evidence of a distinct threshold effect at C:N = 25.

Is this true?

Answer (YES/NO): NO